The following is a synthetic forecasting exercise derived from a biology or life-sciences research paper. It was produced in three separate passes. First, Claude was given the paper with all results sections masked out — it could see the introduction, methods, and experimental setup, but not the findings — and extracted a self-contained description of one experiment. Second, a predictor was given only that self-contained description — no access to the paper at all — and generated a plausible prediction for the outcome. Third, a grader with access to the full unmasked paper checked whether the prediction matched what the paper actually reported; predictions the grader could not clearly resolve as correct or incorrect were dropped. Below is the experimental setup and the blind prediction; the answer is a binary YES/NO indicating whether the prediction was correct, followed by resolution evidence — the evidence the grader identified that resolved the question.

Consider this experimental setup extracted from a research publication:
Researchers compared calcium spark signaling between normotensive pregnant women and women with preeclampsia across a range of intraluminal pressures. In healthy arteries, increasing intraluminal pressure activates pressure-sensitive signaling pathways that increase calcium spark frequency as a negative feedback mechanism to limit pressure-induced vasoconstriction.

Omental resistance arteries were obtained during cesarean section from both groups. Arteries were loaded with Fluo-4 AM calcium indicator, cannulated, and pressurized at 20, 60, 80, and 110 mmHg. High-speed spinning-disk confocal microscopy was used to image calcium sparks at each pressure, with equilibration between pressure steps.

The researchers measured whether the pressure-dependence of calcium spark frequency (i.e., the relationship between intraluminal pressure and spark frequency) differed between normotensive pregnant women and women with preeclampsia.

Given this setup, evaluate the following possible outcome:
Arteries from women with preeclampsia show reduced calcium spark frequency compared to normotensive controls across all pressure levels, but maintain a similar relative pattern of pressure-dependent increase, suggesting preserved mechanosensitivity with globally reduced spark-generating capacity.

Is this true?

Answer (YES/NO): NO